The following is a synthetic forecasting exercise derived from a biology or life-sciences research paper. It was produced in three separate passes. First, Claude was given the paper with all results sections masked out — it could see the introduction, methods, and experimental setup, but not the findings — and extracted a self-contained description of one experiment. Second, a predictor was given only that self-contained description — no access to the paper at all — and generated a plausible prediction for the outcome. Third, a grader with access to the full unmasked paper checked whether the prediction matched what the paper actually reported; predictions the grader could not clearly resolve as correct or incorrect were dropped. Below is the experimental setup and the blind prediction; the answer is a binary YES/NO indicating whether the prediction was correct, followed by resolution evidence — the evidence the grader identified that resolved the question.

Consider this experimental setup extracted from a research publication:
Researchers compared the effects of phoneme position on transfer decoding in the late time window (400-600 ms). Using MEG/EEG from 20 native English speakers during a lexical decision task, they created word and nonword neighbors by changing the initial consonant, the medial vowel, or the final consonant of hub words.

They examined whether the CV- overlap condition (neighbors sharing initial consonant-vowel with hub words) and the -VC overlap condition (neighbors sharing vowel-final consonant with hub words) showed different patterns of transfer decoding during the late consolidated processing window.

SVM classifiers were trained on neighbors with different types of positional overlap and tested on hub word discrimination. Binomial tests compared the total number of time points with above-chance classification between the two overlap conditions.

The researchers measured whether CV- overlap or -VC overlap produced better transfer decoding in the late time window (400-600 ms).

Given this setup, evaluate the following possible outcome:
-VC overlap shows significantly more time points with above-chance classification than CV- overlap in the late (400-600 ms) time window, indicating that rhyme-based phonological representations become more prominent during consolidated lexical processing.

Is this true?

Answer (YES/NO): NO